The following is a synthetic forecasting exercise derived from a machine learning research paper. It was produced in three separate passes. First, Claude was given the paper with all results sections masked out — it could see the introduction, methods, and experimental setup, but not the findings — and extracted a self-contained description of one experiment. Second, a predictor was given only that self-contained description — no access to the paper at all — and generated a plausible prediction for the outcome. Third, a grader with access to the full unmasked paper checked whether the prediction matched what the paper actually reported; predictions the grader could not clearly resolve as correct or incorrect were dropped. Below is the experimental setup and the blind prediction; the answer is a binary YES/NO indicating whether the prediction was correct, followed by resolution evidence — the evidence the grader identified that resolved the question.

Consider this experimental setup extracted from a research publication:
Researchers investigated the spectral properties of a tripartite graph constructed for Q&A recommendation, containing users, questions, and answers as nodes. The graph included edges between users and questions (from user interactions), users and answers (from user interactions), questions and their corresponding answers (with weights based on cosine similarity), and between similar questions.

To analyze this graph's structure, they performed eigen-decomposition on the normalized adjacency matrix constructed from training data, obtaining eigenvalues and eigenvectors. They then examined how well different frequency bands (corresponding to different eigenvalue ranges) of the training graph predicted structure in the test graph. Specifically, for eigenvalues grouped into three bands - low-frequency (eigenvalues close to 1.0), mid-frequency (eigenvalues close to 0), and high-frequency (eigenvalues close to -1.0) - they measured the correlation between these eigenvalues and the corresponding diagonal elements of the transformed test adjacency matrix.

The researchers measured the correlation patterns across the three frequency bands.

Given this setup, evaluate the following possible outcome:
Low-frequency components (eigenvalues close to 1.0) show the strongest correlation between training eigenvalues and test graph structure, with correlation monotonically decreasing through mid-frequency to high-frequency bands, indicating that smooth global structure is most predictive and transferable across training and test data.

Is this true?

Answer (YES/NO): NO